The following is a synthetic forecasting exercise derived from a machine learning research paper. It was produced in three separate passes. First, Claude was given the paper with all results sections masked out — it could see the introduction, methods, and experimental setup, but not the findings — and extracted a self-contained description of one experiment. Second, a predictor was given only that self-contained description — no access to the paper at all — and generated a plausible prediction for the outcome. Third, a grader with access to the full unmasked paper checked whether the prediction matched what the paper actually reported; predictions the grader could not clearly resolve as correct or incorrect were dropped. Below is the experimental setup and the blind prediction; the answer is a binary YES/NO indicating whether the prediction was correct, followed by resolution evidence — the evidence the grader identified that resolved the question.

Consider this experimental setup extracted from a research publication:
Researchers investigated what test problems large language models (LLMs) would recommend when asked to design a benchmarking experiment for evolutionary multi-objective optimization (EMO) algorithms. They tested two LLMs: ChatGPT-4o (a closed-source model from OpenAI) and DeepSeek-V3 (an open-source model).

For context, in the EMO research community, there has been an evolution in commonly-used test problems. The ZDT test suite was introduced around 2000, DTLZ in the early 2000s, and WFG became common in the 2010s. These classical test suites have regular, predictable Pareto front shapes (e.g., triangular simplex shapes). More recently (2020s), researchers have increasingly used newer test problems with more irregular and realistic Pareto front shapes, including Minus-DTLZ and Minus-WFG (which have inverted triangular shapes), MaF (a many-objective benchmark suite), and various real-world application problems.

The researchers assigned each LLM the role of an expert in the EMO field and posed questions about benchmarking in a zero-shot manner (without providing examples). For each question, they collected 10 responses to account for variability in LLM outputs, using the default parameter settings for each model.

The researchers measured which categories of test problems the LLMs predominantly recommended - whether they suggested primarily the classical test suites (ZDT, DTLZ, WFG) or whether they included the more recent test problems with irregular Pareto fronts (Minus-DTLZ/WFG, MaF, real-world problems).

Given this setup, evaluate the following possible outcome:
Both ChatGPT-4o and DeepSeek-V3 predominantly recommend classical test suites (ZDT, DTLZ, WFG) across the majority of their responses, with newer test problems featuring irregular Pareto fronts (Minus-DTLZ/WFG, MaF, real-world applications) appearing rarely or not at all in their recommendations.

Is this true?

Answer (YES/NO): NO